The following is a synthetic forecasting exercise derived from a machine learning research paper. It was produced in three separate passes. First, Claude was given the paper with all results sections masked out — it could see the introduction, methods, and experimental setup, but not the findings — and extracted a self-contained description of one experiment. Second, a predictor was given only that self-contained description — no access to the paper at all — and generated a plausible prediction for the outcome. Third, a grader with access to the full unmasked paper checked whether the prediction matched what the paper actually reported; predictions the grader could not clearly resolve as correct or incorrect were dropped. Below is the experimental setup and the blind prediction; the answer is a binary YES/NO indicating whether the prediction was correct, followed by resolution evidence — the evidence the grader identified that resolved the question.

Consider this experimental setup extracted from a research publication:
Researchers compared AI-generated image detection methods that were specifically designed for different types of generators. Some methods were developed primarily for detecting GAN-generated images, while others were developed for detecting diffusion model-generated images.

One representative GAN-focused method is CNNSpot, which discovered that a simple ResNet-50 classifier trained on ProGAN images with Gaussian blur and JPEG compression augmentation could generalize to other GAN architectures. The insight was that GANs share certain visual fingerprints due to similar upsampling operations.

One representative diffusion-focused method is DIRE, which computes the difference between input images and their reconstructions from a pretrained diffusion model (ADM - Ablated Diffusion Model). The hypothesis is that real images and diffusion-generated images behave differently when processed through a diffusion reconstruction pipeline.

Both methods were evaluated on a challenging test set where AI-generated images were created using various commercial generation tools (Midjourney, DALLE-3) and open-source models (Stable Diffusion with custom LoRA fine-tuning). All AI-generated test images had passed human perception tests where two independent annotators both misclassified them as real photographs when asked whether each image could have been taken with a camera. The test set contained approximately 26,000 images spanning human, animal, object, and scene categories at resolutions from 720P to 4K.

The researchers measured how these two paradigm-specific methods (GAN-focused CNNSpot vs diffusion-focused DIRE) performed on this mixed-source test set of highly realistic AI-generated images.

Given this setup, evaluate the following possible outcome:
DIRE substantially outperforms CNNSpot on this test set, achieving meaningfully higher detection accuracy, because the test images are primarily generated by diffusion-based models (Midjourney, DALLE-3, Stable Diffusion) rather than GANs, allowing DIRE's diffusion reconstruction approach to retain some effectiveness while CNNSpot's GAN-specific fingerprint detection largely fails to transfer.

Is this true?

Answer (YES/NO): NO